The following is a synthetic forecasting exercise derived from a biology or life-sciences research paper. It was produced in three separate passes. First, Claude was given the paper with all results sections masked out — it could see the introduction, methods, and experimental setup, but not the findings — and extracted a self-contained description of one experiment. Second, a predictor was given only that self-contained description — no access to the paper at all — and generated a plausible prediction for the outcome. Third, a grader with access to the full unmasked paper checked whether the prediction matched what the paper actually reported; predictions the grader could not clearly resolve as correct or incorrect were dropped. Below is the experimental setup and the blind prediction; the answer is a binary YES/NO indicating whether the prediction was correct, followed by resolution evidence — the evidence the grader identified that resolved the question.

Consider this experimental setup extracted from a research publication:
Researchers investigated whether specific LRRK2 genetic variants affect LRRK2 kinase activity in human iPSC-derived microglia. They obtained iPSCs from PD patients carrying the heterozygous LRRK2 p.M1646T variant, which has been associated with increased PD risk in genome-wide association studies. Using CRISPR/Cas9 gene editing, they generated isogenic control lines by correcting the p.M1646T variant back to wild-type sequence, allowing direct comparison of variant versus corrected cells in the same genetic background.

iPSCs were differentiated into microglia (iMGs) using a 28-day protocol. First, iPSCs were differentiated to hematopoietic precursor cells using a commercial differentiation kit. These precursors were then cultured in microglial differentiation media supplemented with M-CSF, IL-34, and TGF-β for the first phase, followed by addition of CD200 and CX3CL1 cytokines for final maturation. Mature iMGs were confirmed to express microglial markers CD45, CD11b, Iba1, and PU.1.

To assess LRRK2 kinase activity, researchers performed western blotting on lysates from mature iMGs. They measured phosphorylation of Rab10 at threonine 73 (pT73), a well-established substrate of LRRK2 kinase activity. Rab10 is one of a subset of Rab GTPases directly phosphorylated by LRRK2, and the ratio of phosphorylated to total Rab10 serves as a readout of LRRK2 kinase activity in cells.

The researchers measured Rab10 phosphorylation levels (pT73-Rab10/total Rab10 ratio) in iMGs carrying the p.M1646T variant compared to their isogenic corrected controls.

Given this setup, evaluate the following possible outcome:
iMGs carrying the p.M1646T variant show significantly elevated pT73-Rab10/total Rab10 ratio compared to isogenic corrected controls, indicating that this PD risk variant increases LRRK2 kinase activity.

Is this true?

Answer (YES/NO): YES